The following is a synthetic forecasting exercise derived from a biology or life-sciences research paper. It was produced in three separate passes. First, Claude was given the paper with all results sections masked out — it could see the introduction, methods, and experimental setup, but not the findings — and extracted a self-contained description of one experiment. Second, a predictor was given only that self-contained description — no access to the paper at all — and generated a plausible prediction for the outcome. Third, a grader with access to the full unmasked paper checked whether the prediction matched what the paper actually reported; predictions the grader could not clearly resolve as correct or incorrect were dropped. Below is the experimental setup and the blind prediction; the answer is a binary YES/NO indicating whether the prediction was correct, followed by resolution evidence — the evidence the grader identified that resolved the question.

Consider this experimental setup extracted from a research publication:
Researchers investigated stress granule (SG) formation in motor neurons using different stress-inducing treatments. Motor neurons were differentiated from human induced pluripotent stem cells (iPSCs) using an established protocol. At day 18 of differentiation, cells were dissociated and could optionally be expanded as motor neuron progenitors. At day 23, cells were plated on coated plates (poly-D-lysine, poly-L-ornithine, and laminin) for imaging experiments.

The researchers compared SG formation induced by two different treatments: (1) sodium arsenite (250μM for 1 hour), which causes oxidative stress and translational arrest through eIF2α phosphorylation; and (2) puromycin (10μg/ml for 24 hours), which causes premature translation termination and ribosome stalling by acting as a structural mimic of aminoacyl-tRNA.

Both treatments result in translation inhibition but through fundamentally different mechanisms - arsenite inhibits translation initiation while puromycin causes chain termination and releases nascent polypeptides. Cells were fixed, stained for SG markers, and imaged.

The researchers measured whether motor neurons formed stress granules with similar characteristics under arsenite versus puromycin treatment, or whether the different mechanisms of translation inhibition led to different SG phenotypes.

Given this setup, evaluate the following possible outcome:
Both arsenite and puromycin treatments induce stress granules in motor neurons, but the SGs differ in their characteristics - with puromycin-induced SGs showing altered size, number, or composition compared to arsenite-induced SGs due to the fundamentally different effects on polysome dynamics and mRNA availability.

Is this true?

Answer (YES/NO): YES